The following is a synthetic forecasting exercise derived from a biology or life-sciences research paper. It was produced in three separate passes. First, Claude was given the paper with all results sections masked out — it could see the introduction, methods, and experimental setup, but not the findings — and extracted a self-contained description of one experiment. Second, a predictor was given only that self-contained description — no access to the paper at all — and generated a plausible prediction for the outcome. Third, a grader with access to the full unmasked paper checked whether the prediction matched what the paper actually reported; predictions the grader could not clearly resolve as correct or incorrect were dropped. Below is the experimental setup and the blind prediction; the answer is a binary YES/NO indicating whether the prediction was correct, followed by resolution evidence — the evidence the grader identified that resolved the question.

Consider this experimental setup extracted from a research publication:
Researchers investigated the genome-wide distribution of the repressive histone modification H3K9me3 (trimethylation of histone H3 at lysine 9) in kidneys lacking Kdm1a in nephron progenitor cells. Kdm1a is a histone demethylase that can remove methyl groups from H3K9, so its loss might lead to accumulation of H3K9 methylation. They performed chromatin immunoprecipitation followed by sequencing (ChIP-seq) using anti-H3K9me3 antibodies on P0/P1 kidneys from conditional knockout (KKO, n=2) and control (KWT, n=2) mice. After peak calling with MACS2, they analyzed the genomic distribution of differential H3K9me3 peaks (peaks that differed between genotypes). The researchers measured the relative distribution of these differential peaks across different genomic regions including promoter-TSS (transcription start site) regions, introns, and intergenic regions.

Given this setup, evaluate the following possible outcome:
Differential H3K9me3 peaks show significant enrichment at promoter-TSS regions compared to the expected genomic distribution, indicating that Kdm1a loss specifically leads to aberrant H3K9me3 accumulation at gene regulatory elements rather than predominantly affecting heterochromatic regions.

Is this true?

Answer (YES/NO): NO